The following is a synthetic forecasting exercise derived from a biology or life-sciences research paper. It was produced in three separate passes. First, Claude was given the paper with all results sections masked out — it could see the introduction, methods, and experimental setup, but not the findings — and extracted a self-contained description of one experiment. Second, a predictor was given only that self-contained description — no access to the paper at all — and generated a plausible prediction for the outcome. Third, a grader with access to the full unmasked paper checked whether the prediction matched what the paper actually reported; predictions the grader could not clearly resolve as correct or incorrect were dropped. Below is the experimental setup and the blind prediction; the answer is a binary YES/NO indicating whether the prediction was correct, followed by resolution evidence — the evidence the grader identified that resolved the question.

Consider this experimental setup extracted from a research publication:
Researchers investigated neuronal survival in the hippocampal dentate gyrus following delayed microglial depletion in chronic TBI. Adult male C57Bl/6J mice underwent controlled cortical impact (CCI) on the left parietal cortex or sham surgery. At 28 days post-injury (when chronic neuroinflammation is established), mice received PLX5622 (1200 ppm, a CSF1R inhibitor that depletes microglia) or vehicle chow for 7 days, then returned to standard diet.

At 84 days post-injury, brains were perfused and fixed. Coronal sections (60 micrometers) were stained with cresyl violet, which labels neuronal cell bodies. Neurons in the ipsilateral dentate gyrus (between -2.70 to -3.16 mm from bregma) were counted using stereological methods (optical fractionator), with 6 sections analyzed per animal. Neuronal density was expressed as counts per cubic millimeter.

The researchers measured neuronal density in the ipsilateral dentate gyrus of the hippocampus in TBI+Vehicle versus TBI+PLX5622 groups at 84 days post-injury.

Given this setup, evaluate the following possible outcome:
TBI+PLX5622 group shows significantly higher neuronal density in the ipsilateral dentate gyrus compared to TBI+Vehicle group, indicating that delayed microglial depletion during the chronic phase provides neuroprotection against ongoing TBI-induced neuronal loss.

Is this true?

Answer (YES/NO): YES